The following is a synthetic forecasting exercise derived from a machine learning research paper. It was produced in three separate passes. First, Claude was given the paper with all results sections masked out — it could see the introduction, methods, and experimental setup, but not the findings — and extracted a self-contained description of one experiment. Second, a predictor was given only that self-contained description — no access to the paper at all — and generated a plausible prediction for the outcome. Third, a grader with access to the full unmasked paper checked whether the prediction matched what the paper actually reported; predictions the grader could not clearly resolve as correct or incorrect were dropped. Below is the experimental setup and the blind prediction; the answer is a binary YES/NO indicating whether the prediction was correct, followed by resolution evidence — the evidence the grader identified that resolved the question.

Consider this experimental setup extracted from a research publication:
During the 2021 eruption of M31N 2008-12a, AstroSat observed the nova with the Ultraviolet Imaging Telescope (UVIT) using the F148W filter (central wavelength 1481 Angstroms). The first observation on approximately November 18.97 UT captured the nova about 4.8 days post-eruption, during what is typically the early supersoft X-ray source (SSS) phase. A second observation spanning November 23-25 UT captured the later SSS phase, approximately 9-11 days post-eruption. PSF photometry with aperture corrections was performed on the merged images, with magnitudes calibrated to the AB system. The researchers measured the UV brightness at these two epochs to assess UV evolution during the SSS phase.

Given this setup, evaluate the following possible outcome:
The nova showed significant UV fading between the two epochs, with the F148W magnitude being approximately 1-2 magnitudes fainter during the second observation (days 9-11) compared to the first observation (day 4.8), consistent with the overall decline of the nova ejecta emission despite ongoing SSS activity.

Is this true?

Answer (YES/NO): YES